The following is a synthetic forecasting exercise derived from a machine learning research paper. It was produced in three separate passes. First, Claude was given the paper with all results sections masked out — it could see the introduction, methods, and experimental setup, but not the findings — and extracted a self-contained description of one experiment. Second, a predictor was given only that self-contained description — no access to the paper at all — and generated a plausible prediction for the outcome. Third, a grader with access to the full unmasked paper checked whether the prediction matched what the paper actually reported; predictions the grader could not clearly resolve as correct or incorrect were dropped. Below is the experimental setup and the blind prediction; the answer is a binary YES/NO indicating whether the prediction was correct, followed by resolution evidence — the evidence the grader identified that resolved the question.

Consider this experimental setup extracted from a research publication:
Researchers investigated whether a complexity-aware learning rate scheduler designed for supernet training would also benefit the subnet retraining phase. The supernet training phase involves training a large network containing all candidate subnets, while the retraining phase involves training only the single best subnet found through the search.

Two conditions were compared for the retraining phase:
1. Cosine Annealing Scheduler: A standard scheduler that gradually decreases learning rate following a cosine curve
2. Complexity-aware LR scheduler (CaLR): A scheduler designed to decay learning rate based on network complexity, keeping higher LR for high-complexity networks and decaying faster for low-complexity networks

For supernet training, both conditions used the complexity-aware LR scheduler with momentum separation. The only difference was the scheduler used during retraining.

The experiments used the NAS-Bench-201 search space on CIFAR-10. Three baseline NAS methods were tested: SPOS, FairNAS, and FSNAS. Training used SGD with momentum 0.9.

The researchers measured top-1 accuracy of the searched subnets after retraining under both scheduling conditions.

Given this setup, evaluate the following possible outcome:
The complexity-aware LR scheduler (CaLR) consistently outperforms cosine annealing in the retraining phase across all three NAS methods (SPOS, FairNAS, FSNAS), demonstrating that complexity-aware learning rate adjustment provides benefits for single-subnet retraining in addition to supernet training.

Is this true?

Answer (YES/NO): NO